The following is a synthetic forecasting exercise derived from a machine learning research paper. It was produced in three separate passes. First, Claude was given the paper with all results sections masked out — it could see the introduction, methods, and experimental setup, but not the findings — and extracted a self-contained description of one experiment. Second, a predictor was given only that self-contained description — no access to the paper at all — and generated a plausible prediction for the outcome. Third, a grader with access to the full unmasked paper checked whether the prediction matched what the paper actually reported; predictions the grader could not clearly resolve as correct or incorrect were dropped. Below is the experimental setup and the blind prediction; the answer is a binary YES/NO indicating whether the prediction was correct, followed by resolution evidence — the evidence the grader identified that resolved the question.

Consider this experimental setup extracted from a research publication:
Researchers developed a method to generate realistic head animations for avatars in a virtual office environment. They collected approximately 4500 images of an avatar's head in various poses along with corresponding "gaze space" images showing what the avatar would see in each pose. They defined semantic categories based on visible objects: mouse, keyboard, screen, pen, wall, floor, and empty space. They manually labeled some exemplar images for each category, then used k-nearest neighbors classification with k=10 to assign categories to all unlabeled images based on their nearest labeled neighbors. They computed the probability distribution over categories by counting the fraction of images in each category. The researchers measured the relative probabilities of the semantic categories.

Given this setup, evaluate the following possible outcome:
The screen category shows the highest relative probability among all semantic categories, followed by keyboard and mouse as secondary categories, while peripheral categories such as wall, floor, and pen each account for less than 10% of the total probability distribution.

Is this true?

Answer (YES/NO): NO